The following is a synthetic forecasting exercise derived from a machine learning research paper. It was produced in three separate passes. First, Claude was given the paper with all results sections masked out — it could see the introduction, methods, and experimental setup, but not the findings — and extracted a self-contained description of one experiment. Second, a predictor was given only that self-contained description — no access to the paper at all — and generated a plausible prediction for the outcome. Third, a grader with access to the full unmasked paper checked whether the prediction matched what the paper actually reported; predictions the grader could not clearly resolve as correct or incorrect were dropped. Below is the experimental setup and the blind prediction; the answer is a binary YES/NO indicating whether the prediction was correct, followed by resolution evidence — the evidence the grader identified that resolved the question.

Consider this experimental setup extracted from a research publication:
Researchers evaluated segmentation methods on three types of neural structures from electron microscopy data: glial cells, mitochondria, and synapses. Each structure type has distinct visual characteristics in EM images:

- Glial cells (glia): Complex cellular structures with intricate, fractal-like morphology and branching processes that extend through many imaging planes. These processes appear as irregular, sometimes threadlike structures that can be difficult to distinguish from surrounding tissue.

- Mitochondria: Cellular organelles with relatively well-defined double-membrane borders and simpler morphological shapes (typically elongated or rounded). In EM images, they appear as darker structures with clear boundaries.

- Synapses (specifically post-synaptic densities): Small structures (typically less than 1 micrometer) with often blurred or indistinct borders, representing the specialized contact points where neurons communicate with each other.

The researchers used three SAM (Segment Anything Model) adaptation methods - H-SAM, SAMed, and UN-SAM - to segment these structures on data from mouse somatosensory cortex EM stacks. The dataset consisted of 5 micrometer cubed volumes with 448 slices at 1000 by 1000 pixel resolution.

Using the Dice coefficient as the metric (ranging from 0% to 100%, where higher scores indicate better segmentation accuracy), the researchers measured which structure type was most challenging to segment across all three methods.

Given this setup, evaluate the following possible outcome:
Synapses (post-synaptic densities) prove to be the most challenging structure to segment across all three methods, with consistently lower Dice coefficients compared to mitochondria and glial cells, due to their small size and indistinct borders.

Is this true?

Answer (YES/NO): YES